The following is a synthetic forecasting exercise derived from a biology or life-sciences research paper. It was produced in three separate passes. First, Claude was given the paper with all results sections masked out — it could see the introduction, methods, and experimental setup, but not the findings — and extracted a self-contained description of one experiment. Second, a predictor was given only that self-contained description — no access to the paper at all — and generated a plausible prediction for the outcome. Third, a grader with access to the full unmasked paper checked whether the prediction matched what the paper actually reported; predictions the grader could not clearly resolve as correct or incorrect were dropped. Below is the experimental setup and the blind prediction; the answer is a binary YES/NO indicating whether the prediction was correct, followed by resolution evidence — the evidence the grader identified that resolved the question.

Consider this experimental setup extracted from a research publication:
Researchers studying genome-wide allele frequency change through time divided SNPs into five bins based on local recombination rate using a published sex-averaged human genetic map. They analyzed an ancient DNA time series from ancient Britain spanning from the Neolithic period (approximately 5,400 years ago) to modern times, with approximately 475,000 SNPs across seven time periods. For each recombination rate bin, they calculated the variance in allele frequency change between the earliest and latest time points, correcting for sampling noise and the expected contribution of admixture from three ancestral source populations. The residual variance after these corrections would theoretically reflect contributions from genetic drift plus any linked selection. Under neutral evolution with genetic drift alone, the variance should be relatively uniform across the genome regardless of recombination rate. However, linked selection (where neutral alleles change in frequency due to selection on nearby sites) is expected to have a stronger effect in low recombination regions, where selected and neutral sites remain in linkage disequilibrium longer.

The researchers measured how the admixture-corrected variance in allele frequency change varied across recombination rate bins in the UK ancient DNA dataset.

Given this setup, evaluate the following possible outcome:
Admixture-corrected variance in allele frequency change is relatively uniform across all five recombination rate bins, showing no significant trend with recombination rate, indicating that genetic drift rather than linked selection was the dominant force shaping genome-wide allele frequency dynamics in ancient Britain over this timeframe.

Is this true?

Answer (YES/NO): YES